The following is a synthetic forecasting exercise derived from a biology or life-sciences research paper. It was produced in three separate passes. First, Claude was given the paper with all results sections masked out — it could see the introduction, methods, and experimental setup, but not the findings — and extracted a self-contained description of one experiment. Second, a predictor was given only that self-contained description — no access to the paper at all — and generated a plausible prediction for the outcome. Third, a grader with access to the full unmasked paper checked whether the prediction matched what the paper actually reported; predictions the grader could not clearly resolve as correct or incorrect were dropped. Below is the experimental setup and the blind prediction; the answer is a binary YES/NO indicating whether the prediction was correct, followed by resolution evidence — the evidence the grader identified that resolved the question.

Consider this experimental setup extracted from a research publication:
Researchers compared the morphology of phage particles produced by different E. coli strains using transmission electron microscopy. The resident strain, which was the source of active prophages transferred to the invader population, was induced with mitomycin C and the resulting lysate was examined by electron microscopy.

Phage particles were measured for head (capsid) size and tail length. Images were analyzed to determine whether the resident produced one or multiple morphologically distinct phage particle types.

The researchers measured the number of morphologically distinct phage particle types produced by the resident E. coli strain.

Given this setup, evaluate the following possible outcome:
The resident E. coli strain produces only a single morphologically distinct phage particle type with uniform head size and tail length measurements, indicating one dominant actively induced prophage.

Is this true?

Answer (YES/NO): NO